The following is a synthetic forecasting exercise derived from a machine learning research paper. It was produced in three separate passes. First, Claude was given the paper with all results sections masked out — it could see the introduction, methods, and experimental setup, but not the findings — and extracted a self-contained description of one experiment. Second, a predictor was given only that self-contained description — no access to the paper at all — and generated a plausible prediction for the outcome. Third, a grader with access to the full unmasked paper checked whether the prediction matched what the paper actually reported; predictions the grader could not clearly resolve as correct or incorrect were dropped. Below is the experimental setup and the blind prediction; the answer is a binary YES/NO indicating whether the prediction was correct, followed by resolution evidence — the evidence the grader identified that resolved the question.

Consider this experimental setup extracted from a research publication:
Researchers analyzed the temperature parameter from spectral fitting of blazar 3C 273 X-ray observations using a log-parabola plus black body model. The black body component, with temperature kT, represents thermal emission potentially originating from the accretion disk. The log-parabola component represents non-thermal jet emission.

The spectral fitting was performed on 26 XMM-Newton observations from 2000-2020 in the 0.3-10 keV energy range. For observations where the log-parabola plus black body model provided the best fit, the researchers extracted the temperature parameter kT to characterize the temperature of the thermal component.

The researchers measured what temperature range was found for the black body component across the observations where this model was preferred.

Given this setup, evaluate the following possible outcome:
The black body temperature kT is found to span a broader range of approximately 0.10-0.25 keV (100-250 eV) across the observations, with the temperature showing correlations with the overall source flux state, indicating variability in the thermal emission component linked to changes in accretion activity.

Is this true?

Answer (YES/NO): NO